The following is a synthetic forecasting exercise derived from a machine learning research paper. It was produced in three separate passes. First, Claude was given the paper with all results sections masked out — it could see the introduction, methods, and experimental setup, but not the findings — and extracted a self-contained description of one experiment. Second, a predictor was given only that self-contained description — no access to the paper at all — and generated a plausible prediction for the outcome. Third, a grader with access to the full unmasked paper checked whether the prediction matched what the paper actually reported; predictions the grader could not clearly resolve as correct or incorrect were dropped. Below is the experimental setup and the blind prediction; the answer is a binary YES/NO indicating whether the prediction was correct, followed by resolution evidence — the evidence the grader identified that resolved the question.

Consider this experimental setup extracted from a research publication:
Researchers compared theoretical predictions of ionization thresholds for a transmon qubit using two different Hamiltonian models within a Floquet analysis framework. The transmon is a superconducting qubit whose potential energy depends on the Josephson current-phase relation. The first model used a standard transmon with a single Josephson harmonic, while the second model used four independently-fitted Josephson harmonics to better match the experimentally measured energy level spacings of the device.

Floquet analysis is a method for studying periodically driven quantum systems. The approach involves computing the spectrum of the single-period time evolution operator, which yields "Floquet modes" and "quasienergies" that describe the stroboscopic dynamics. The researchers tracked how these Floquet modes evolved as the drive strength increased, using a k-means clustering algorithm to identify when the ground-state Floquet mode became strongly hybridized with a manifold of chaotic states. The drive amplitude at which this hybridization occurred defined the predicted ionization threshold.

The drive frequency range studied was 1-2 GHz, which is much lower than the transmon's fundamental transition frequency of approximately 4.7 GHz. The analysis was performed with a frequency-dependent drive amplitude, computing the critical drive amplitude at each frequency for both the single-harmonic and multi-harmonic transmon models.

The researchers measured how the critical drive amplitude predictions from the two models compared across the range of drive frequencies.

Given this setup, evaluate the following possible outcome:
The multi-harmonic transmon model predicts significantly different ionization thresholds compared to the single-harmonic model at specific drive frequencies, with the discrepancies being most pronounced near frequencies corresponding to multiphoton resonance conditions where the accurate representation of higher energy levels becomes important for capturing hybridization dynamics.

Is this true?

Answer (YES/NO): NO